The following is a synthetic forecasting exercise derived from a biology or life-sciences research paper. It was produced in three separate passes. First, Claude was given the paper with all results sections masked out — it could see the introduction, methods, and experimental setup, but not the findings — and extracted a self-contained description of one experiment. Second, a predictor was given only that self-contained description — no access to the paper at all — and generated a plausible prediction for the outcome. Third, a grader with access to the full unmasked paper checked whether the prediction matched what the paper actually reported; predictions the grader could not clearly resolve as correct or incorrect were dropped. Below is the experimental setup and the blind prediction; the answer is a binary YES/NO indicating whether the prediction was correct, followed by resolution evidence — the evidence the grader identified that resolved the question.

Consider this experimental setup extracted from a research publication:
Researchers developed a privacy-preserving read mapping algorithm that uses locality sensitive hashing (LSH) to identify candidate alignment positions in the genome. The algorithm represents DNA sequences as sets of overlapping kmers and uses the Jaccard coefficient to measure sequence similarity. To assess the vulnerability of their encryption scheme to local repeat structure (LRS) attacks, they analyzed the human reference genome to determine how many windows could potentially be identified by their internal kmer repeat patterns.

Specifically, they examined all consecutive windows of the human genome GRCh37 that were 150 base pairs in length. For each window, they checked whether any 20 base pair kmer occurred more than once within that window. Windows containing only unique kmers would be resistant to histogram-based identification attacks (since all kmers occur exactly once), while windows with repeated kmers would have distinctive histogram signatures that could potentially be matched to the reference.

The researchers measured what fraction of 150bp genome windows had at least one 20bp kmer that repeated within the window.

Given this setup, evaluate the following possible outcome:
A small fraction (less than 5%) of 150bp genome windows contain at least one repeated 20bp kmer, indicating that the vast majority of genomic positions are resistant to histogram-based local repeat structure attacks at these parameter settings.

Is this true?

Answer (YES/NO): NO